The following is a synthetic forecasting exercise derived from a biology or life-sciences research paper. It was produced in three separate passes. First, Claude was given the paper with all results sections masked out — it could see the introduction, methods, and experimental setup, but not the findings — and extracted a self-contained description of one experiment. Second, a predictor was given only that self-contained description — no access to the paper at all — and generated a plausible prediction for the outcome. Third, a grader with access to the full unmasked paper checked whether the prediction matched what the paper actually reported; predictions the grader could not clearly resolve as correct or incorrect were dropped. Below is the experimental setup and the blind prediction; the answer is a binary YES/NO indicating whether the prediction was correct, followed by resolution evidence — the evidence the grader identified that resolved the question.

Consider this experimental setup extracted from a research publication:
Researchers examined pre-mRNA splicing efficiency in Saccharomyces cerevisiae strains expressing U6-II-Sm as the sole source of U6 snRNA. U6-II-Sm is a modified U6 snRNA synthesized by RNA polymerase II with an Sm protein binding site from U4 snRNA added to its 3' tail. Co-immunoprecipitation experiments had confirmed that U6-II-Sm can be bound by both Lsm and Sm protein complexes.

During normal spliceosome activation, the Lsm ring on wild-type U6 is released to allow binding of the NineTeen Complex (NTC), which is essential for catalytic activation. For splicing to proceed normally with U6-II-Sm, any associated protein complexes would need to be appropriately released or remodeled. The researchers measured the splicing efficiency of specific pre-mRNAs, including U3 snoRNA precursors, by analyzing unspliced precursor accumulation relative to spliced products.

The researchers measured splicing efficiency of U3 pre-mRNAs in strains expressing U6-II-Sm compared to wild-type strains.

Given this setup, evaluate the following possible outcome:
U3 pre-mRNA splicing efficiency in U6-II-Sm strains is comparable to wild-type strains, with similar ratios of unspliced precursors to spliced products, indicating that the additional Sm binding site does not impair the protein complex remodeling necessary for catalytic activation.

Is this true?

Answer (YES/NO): NO